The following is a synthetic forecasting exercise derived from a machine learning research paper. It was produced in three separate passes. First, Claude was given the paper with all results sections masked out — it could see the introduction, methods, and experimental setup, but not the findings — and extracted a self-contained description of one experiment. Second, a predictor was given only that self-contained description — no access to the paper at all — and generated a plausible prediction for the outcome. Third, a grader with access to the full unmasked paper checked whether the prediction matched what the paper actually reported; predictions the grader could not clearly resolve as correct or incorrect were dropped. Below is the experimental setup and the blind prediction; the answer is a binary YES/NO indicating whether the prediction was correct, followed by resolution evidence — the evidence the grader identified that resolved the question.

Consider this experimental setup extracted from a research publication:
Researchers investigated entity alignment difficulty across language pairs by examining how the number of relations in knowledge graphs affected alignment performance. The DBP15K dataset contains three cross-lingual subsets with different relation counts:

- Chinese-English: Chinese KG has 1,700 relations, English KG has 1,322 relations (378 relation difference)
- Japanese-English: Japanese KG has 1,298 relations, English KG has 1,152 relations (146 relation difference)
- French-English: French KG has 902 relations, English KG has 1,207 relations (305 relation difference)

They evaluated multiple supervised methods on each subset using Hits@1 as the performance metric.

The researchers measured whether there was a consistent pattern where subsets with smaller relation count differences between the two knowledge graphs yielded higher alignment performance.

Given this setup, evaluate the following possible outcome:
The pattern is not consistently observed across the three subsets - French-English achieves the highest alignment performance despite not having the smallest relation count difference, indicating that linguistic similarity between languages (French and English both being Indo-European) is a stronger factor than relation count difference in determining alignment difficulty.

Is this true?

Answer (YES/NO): NO